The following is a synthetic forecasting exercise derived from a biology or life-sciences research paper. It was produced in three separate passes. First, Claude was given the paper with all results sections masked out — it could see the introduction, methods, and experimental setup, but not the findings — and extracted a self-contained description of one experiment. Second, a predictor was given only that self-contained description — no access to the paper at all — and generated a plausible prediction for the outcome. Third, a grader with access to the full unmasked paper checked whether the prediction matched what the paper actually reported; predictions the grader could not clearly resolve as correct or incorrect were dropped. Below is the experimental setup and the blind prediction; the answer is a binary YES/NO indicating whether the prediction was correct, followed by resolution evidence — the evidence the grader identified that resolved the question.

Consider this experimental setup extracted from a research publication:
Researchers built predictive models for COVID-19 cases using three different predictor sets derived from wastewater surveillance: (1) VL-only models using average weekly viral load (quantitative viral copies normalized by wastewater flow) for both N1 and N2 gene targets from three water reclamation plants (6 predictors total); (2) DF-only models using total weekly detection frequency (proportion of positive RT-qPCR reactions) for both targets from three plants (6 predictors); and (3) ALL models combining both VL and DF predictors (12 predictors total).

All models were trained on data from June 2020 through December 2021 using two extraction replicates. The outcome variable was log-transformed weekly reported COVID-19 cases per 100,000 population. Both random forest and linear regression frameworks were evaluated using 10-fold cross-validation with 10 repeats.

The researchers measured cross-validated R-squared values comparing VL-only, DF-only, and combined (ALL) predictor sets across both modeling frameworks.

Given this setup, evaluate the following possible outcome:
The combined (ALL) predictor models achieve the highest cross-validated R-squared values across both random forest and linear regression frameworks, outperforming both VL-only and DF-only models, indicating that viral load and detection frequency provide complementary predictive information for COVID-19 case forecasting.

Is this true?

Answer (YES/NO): YES